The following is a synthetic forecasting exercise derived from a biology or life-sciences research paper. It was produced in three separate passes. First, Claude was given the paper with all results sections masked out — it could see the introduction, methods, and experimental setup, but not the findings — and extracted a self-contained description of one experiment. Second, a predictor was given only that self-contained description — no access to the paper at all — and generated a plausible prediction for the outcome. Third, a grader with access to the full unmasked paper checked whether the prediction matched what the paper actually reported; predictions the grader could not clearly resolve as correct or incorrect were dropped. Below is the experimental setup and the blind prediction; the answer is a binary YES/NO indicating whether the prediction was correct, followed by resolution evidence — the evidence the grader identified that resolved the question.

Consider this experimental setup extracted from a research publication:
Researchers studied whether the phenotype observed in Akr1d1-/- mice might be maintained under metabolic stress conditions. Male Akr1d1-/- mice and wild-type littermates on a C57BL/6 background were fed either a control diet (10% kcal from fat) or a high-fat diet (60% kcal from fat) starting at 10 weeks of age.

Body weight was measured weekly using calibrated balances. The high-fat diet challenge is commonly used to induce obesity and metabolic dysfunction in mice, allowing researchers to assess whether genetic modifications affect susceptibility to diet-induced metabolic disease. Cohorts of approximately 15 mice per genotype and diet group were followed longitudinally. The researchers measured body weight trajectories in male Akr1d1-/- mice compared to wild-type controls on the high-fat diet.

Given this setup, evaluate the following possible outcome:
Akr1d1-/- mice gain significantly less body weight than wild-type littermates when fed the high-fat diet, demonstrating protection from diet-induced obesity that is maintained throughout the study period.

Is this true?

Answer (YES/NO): NO